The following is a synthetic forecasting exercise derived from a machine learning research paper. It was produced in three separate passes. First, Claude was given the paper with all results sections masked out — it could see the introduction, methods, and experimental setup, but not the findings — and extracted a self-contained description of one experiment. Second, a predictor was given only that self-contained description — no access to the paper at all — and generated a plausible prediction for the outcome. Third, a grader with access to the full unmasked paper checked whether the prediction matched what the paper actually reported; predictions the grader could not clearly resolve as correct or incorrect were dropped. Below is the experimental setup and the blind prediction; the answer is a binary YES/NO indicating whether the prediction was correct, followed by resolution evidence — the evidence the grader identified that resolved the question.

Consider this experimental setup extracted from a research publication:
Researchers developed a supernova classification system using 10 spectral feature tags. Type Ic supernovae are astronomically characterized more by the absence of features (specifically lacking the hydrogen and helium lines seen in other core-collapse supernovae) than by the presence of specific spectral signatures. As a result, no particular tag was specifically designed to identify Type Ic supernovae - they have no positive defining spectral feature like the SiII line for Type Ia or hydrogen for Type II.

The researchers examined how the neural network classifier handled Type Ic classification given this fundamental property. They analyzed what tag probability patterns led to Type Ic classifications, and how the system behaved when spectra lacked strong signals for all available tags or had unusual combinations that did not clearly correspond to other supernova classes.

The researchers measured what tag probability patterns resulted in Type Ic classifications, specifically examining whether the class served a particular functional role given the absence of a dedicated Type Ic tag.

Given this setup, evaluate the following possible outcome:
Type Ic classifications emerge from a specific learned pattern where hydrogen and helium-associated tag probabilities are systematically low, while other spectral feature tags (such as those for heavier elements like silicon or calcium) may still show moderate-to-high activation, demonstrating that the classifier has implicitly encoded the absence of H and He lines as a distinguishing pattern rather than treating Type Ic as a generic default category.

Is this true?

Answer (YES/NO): NO